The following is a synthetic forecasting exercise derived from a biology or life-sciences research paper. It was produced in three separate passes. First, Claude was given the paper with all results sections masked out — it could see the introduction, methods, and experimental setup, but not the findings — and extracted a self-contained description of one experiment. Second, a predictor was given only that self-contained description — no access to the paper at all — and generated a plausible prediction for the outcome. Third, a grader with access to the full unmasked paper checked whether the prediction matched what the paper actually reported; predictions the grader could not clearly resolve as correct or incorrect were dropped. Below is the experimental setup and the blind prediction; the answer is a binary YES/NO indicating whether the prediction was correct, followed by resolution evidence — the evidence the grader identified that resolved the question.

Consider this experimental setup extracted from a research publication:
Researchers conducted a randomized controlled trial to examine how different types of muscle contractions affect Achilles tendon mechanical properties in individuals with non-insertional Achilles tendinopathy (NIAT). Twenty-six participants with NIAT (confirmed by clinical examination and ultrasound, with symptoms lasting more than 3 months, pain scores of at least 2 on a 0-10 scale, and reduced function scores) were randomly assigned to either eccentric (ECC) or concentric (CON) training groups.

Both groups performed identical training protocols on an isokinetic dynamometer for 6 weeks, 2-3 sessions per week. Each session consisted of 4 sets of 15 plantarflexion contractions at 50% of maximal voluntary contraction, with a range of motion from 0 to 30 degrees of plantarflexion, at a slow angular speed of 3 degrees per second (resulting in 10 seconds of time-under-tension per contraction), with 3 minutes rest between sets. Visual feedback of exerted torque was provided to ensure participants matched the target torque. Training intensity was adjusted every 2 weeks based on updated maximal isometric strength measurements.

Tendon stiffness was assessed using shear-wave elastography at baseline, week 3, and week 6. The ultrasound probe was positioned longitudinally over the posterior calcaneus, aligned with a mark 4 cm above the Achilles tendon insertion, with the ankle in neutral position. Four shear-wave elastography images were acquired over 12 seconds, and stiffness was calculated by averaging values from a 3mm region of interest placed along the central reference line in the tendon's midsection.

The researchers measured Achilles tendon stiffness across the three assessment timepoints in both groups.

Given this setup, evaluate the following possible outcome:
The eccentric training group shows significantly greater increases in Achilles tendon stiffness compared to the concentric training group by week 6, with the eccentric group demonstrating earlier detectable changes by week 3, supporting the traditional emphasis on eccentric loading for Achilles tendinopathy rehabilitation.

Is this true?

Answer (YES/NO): NO